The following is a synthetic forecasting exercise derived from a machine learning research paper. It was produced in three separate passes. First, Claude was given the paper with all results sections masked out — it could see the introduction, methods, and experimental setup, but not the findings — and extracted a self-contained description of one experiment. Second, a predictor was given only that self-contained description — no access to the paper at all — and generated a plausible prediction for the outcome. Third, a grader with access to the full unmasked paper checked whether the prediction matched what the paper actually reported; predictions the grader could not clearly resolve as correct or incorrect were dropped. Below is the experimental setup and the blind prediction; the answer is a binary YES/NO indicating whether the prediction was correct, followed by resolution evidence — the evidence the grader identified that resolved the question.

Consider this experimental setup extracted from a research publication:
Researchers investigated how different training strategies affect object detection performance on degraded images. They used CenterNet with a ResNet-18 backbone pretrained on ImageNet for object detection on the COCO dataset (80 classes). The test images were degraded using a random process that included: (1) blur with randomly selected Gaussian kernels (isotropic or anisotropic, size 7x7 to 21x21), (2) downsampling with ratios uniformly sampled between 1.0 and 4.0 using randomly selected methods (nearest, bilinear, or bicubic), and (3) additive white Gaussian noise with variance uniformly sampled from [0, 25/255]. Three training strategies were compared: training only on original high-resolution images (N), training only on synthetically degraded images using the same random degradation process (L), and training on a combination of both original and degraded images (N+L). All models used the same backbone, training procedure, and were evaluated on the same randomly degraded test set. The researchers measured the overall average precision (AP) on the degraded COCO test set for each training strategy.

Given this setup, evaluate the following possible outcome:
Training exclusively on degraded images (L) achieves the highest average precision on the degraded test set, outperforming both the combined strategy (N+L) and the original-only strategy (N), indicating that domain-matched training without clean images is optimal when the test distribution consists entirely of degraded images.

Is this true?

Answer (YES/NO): NO